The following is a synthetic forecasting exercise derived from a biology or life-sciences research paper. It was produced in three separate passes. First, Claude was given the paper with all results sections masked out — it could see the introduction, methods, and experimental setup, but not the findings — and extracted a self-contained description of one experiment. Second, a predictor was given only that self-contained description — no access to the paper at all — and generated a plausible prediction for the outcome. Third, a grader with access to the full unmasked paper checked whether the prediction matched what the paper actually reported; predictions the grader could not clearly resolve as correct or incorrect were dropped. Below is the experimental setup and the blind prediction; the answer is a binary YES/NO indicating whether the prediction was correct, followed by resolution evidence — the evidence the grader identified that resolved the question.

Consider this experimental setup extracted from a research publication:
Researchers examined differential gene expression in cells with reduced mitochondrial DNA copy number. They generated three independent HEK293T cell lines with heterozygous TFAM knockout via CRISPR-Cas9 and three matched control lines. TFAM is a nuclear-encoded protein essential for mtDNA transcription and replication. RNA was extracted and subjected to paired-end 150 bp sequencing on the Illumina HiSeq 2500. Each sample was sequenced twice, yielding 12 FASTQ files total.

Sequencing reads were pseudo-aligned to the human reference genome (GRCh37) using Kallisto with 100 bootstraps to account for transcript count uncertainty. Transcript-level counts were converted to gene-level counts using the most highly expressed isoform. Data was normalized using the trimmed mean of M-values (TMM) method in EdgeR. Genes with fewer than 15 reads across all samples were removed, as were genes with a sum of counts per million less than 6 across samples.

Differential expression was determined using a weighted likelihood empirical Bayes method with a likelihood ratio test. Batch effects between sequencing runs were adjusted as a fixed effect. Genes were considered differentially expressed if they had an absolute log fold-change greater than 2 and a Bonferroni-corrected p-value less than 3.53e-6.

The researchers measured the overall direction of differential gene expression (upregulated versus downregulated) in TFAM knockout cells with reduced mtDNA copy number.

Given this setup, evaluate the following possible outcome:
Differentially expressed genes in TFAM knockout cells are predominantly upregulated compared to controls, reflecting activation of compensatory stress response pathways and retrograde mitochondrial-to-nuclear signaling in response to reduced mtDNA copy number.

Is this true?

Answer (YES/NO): YES